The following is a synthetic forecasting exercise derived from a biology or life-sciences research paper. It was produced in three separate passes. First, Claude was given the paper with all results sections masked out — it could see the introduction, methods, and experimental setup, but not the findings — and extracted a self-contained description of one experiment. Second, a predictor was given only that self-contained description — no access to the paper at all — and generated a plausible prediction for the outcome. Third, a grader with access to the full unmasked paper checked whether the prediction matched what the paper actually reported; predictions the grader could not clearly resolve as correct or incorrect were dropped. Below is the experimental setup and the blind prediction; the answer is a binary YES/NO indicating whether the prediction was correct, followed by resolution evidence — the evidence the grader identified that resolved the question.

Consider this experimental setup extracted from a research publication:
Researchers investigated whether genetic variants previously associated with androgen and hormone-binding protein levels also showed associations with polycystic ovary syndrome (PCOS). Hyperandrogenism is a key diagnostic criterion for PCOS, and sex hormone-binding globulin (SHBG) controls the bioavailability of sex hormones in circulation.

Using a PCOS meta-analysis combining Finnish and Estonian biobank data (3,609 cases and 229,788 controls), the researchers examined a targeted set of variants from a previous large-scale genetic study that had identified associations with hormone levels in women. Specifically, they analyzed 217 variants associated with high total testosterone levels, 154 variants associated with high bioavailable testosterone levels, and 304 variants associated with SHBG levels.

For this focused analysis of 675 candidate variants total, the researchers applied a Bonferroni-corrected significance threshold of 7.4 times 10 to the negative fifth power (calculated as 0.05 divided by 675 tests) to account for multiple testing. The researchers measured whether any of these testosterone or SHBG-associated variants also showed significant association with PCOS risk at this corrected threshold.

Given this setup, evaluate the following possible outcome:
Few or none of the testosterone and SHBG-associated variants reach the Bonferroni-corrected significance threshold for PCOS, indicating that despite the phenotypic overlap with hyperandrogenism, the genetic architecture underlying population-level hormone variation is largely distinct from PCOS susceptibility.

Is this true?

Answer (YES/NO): YES